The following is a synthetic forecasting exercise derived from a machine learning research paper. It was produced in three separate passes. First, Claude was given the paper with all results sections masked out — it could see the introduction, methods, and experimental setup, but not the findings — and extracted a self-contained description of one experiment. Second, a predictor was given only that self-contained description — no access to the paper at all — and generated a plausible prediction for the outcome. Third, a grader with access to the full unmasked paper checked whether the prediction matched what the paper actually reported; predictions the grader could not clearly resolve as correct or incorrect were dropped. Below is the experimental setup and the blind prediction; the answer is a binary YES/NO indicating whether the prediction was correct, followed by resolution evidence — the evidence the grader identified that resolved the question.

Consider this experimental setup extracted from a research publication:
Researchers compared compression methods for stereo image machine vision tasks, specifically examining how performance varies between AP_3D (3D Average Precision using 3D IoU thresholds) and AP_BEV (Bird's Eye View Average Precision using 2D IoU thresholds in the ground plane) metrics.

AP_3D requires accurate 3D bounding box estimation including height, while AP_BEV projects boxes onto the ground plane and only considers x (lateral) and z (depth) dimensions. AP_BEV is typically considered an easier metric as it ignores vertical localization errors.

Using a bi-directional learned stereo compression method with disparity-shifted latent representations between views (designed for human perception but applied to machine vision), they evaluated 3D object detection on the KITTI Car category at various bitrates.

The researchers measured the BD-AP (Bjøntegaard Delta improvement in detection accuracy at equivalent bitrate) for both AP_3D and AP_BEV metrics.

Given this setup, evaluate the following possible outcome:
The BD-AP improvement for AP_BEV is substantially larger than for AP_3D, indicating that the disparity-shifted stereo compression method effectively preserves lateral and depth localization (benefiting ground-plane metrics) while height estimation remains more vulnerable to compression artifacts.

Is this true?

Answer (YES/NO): NO